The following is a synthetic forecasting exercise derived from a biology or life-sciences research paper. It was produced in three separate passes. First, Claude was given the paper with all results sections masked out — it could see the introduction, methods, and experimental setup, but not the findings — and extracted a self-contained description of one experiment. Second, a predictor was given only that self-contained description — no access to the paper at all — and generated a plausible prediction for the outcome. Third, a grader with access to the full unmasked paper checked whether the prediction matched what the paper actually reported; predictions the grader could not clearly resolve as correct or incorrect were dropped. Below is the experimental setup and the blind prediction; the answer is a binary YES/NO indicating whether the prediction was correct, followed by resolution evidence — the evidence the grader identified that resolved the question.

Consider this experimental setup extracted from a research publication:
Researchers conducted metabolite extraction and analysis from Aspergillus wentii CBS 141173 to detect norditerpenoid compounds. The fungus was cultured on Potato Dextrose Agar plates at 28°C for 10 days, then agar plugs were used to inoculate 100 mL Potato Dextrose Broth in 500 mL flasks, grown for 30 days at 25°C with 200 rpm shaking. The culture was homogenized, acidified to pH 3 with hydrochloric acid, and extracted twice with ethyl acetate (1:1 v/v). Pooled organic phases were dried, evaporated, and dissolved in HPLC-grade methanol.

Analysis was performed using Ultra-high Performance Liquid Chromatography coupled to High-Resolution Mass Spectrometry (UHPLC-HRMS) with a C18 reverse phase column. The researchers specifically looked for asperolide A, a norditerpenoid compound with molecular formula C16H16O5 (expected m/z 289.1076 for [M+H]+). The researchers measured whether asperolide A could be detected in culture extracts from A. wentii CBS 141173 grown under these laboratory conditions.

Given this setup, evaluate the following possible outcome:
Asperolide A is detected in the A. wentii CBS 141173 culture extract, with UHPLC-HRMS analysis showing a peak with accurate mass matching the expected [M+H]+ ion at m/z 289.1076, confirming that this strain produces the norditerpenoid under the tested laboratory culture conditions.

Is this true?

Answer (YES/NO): YES